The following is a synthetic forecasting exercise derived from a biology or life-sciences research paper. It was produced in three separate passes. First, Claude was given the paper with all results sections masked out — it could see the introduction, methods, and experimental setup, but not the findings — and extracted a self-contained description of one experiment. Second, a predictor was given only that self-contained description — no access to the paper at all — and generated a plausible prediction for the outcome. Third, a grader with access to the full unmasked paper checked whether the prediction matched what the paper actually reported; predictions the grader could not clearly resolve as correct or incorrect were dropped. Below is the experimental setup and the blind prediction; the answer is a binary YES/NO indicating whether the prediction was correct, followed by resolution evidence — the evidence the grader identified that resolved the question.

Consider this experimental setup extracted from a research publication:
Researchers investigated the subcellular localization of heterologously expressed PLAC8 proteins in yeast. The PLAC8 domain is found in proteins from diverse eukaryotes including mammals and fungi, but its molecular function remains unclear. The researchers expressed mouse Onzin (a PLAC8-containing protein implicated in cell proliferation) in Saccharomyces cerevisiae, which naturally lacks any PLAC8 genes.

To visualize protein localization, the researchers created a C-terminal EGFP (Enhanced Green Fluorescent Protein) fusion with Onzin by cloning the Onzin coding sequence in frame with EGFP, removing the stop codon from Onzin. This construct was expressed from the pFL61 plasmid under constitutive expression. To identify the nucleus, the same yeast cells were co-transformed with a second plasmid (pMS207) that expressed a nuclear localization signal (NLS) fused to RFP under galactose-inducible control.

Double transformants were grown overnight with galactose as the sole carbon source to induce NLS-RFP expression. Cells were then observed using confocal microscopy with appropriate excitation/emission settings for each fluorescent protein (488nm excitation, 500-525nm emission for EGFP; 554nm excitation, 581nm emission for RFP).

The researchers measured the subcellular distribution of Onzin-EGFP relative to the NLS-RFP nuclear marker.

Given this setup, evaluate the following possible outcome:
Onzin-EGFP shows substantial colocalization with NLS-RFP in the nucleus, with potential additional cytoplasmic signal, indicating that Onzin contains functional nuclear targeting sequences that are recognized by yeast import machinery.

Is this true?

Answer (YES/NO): YES